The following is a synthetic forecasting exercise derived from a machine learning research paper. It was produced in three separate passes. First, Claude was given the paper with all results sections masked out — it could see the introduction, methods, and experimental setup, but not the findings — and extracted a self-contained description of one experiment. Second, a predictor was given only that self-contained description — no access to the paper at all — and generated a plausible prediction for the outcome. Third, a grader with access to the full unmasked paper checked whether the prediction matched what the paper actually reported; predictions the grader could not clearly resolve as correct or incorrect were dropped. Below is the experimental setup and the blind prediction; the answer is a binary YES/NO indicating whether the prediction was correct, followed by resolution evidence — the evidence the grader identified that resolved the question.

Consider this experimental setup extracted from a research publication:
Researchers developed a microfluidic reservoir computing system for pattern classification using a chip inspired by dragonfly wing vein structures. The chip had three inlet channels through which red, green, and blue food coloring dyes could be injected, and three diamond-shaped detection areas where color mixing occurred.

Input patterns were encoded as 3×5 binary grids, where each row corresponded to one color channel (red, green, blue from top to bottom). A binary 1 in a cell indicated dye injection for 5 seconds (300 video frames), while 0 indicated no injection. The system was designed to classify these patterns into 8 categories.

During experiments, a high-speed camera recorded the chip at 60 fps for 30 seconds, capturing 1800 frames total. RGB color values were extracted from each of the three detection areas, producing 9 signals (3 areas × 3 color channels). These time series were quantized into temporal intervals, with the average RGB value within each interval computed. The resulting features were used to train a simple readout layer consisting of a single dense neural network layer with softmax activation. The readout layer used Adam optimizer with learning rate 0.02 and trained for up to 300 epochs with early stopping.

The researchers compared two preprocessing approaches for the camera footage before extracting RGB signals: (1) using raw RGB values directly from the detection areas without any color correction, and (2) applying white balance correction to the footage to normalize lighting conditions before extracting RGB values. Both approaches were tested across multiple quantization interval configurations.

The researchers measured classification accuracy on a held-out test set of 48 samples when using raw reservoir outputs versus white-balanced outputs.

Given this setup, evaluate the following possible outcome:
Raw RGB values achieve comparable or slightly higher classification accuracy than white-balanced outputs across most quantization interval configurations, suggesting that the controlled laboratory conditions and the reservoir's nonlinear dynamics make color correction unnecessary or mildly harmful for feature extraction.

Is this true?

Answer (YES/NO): YES